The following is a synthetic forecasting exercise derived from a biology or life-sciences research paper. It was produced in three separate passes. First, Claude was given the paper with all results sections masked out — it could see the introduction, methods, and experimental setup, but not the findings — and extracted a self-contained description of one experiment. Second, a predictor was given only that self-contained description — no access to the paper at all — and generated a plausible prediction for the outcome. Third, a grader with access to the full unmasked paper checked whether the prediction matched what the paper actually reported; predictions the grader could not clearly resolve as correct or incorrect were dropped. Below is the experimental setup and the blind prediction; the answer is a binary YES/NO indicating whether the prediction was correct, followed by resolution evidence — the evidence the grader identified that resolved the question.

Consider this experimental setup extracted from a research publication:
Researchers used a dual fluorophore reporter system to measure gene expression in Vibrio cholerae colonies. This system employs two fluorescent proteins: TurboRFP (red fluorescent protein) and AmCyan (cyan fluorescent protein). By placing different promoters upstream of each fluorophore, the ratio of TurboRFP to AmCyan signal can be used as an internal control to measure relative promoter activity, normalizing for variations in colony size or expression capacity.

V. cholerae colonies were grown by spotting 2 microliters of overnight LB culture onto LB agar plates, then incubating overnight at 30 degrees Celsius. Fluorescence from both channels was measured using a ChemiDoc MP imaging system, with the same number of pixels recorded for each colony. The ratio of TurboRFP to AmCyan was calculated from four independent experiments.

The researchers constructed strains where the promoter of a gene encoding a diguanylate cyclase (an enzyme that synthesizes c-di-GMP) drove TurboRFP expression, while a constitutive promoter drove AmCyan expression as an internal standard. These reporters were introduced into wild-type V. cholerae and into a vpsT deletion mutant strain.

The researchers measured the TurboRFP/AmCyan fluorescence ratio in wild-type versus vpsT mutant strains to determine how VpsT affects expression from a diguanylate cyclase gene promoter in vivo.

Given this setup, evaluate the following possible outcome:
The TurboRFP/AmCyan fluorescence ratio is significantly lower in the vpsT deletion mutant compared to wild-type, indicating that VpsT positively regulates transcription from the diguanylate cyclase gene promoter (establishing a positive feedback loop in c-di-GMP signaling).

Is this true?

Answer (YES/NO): YES